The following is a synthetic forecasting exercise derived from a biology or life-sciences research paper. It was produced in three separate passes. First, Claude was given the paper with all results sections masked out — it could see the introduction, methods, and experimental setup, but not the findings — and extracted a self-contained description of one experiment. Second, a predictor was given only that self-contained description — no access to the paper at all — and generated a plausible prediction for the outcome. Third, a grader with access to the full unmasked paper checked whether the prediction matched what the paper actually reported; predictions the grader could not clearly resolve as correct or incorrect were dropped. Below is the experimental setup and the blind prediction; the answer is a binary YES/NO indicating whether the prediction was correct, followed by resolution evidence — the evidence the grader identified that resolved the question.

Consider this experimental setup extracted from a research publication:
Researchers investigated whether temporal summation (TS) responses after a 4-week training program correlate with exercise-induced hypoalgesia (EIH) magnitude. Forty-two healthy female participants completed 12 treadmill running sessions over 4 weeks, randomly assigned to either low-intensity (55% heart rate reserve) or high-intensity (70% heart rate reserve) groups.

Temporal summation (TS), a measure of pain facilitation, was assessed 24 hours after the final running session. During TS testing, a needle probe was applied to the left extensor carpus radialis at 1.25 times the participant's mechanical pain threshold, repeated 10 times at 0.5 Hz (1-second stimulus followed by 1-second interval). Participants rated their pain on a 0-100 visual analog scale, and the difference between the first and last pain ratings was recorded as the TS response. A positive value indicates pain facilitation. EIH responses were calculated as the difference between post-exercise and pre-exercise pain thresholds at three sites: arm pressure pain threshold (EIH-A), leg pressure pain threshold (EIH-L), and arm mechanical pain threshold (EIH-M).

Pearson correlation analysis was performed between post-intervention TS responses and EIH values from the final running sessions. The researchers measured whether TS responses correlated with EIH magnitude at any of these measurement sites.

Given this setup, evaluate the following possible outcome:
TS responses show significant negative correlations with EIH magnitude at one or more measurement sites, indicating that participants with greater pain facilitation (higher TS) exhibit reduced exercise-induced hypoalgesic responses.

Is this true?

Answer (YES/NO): YES